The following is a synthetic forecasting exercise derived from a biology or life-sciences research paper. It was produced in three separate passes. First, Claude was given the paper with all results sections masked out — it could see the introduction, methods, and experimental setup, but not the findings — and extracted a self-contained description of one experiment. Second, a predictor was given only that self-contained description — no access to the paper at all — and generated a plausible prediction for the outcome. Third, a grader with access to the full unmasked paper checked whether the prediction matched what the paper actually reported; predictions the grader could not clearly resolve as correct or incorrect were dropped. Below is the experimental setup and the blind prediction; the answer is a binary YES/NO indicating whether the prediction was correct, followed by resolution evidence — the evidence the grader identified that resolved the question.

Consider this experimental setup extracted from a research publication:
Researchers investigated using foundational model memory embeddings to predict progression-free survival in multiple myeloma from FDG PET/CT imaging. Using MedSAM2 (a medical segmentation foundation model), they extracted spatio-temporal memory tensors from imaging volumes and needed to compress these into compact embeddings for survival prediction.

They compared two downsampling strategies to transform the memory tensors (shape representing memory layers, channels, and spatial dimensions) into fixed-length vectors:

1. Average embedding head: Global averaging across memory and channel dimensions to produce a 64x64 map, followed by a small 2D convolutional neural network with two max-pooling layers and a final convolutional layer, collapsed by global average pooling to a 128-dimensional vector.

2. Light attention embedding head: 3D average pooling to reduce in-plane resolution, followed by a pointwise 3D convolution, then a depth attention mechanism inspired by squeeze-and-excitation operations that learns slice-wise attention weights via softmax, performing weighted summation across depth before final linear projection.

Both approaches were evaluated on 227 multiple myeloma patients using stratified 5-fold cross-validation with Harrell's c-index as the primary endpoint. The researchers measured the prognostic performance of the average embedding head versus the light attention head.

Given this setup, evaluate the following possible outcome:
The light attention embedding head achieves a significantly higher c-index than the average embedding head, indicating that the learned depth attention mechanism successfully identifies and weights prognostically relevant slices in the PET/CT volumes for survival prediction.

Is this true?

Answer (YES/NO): NO